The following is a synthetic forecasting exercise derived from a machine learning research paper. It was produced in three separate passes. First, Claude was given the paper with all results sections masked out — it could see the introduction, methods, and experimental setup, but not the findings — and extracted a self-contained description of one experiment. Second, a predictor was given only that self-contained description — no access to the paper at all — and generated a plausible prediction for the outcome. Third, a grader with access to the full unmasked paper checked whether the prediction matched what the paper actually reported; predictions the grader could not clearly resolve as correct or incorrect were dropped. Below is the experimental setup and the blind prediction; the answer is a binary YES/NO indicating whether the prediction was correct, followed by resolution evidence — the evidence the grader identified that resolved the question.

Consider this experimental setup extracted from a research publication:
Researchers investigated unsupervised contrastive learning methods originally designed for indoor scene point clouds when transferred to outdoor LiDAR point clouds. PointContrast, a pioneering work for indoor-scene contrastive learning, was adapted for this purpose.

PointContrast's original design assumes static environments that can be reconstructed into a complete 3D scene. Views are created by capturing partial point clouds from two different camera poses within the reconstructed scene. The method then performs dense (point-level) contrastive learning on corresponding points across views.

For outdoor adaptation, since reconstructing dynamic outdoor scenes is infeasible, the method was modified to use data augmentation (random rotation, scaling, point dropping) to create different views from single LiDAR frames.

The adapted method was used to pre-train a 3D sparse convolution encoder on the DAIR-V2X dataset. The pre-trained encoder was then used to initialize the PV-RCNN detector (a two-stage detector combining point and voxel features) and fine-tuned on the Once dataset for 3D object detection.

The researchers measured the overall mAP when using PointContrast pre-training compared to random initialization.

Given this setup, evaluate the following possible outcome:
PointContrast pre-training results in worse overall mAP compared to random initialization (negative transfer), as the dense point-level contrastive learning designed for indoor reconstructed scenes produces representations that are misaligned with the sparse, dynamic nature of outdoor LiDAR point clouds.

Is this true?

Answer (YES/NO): YES